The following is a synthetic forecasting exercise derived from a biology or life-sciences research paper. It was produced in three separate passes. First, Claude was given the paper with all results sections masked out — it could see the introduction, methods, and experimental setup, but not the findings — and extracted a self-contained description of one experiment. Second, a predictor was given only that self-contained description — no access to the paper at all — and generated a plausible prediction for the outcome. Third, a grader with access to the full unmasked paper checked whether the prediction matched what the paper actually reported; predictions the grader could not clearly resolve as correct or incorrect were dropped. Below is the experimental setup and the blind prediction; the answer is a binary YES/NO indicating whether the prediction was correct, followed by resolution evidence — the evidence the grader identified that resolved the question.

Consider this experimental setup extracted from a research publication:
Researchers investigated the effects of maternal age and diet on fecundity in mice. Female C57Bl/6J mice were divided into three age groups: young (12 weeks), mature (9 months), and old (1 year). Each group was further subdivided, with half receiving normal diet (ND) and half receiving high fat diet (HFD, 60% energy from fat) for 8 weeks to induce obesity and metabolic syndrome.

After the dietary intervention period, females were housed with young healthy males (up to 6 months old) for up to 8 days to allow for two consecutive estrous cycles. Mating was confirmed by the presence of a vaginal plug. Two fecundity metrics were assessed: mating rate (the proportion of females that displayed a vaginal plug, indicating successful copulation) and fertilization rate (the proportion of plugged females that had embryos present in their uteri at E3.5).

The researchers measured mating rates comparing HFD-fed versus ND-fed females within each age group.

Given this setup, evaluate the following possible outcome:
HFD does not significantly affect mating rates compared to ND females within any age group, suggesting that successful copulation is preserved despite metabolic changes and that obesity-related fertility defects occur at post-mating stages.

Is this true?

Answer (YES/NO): YES